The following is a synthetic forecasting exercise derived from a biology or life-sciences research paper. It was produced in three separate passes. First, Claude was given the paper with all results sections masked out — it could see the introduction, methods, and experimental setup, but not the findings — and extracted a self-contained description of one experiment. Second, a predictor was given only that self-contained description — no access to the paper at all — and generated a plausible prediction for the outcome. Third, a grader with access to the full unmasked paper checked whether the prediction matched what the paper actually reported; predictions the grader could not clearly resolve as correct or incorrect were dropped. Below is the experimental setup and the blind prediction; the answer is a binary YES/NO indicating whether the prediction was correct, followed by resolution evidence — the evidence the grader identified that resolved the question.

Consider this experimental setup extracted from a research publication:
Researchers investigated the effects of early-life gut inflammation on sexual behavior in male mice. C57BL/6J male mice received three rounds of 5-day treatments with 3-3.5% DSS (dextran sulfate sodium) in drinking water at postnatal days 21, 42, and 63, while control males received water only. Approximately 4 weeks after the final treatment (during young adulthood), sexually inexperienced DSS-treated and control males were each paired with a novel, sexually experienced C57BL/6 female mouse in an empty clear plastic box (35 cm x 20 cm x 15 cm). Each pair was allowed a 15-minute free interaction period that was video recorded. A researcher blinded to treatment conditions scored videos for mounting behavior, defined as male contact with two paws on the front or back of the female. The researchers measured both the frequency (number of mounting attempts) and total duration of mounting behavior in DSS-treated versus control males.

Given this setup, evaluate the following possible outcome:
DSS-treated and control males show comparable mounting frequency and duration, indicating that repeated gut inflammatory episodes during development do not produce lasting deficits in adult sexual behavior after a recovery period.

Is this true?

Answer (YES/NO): YES